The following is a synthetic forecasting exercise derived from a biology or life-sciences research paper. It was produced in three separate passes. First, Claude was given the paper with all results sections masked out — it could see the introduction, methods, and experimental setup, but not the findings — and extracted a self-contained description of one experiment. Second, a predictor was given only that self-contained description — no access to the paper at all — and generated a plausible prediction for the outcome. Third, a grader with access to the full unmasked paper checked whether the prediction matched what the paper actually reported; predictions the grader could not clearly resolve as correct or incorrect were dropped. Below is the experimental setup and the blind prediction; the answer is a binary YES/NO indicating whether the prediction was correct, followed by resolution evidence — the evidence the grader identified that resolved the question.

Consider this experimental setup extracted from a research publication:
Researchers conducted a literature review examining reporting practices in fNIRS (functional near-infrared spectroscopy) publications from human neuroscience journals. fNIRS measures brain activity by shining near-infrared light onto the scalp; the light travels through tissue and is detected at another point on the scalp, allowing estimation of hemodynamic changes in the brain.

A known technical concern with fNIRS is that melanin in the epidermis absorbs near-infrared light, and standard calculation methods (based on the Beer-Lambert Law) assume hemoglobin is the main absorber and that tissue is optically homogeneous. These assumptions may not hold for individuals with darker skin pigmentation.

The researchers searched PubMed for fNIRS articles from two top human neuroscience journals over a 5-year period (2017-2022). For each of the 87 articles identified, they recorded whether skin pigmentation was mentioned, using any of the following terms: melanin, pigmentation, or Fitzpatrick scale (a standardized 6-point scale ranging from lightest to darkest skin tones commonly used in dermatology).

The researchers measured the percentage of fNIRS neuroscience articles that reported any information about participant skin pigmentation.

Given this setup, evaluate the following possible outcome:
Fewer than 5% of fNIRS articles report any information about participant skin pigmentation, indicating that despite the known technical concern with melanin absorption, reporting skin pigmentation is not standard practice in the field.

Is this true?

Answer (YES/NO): YES